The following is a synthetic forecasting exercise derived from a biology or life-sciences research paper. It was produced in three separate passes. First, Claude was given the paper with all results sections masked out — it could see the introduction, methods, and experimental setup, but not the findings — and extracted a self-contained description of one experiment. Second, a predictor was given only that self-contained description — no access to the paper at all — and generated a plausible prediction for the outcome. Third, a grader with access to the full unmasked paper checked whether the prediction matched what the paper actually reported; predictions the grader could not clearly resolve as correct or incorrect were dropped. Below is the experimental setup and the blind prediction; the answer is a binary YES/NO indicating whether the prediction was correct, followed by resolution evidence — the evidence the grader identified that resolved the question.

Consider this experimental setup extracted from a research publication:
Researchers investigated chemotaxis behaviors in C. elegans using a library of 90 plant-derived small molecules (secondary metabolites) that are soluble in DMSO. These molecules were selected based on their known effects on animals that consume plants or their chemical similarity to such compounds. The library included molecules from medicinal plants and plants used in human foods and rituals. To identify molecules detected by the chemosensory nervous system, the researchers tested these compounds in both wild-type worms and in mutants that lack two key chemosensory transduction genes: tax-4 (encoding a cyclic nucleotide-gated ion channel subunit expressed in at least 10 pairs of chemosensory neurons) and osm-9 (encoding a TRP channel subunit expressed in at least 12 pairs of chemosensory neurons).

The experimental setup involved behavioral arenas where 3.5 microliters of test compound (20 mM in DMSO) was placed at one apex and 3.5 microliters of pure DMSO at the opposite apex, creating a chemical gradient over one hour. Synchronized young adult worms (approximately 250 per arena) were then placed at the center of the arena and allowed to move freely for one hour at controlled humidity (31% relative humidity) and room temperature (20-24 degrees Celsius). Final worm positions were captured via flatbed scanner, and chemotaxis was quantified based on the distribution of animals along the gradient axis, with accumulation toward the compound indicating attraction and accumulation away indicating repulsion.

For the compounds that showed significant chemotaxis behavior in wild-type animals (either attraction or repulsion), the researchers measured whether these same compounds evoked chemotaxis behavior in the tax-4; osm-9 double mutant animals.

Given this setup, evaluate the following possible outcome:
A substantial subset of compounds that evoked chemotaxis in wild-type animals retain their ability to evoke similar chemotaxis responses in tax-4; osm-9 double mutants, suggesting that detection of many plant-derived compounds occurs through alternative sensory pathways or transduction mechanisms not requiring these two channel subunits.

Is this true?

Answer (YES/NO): NO